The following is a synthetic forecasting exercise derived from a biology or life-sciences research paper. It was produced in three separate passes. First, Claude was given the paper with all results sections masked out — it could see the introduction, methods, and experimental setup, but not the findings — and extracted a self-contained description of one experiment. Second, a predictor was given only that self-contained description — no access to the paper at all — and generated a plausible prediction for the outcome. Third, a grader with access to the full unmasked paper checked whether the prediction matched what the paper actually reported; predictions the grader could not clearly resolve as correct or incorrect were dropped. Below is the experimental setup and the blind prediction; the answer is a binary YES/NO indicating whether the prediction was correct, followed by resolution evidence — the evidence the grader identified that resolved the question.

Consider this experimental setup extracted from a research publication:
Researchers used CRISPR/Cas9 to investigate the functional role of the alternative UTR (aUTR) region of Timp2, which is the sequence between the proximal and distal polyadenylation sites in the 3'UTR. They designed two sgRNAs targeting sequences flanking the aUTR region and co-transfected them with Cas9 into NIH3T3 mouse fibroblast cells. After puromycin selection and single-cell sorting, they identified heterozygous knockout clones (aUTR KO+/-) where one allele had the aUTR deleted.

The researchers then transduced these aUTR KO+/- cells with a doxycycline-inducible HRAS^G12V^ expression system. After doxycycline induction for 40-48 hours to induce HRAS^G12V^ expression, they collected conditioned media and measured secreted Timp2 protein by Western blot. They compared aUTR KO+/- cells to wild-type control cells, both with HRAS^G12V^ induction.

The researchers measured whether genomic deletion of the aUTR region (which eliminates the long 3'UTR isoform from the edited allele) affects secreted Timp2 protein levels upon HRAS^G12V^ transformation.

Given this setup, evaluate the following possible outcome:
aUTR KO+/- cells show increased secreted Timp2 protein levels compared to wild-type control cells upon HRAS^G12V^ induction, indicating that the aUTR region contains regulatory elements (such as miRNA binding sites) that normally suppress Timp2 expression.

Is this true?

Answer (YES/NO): NO